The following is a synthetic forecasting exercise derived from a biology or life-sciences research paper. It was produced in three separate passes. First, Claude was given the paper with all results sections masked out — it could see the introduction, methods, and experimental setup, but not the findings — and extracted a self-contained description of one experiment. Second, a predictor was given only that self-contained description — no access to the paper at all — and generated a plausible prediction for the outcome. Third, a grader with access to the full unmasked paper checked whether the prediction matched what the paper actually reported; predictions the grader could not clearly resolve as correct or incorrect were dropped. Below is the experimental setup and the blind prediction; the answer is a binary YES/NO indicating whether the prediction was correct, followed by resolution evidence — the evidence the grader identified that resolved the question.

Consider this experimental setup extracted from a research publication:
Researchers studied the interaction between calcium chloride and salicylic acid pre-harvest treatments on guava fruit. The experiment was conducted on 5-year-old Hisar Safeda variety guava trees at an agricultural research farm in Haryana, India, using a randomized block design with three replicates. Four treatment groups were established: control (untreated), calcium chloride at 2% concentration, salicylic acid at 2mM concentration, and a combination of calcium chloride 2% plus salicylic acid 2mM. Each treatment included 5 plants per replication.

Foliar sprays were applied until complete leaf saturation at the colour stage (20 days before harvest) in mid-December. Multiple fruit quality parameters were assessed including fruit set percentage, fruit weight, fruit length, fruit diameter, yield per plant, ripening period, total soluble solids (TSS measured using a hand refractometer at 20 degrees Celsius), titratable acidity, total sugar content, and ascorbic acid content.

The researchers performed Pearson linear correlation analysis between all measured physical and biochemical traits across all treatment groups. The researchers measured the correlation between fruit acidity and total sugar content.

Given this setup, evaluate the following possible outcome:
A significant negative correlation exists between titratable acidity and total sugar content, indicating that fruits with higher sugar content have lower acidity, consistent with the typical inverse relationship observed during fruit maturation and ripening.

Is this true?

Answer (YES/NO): NO